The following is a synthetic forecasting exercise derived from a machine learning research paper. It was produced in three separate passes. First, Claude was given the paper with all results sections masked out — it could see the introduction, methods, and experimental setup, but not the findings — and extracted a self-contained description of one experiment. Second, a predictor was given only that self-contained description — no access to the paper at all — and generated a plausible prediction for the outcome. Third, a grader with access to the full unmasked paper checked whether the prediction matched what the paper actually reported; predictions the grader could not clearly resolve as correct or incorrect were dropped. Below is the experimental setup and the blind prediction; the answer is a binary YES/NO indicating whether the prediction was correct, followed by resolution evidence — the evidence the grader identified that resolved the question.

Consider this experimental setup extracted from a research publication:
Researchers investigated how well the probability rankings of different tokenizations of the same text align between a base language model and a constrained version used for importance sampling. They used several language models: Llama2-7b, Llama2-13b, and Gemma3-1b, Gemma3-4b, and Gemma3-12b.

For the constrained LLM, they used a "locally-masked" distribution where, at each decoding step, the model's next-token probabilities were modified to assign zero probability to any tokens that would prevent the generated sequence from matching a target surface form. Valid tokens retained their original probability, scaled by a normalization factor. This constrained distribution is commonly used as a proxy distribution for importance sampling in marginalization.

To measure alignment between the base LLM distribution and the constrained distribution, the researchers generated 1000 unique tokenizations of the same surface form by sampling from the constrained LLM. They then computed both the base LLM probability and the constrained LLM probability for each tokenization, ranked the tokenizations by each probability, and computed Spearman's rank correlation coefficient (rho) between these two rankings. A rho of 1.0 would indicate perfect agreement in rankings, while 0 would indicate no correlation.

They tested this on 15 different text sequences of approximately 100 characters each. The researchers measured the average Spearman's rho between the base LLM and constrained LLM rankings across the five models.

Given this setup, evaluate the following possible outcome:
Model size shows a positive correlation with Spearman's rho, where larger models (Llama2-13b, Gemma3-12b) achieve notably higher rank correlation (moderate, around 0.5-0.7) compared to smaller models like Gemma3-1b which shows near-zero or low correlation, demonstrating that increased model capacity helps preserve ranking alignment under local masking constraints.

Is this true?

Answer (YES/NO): NO